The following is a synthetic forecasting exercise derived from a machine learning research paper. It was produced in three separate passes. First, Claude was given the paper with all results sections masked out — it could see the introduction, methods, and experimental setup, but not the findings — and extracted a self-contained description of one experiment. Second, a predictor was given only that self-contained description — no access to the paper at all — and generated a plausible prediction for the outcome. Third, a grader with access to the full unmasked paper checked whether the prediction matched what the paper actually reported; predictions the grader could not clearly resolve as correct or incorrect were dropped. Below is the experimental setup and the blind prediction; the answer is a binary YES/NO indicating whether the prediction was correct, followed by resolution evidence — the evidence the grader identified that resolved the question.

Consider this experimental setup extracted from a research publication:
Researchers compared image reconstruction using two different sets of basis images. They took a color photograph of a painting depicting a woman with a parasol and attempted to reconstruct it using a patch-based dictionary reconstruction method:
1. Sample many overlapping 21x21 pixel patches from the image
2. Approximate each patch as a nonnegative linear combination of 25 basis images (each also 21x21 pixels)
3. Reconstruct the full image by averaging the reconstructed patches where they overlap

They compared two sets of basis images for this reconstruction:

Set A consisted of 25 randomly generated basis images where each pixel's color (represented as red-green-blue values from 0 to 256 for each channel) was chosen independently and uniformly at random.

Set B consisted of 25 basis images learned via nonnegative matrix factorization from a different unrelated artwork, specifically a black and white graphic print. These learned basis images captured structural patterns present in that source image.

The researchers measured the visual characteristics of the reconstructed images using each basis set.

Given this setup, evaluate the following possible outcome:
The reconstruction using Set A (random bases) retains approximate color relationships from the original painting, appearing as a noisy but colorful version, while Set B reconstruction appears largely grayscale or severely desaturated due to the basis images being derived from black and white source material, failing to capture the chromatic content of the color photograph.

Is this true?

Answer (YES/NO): NO